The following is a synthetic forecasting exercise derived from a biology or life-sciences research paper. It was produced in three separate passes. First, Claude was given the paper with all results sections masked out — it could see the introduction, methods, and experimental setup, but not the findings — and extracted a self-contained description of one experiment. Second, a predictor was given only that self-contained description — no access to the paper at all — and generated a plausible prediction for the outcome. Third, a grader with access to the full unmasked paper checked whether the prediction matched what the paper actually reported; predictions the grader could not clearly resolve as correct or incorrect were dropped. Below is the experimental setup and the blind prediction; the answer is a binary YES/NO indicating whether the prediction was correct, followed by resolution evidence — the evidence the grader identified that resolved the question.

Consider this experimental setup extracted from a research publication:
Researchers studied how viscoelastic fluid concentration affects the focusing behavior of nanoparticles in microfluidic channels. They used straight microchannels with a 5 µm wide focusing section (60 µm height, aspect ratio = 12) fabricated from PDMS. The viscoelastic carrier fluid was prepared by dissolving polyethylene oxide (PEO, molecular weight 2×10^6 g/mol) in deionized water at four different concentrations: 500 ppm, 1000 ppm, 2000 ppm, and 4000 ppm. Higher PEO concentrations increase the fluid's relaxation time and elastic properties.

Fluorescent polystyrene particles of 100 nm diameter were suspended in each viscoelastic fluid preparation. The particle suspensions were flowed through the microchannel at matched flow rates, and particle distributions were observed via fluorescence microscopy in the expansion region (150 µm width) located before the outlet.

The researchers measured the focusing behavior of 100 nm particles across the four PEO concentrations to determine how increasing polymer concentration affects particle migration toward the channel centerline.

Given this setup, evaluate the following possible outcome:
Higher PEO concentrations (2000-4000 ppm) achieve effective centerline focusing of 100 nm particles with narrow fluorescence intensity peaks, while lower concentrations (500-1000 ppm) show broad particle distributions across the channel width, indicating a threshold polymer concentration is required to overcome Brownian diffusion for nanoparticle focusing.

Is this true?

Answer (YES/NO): NO